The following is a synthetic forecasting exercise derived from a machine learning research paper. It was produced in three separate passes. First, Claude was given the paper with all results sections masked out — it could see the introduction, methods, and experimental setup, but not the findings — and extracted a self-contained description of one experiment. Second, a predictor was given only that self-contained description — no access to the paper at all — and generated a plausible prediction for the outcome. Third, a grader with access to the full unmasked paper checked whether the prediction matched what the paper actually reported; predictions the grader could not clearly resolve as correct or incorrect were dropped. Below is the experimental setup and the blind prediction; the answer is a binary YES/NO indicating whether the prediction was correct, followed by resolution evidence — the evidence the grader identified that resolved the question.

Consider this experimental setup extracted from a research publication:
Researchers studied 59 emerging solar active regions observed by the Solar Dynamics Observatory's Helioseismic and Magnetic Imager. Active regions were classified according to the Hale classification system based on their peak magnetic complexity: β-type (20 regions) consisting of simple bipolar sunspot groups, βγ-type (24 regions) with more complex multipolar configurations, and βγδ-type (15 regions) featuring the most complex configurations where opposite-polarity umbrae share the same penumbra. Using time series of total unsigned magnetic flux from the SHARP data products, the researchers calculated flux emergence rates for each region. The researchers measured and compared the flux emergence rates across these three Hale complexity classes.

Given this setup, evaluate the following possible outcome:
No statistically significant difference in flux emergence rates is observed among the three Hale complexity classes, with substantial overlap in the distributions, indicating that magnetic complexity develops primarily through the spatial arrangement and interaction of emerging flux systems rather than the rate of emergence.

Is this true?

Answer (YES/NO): NO